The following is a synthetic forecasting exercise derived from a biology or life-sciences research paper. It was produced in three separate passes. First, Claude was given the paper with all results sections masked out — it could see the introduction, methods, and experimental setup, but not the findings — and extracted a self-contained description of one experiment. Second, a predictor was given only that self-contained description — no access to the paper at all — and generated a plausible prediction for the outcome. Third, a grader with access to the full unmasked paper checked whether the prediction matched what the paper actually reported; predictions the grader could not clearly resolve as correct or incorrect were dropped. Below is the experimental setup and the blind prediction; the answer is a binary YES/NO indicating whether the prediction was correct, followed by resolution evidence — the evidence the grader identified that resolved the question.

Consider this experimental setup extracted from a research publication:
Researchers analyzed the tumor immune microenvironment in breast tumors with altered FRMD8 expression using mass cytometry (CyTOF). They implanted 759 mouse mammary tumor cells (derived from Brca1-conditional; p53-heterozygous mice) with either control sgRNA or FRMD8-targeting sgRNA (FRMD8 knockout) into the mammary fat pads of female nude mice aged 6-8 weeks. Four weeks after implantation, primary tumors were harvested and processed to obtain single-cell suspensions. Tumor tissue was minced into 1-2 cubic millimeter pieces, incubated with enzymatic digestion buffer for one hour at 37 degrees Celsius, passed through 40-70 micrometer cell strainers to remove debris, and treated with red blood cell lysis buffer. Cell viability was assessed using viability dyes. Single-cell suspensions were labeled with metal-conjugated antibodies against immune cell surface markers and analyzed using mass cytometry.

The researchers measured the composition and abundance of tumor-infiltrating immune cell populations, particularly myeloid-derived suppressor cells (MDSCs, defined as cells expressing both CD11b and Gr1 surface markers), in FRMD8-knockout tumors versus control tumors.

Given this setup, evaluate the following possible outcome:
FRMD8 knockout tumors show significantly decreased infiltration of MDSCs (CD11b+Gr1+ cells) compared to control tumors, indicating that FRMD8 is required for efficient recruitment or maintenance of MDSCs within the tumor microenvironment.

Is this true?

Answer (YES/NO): NO